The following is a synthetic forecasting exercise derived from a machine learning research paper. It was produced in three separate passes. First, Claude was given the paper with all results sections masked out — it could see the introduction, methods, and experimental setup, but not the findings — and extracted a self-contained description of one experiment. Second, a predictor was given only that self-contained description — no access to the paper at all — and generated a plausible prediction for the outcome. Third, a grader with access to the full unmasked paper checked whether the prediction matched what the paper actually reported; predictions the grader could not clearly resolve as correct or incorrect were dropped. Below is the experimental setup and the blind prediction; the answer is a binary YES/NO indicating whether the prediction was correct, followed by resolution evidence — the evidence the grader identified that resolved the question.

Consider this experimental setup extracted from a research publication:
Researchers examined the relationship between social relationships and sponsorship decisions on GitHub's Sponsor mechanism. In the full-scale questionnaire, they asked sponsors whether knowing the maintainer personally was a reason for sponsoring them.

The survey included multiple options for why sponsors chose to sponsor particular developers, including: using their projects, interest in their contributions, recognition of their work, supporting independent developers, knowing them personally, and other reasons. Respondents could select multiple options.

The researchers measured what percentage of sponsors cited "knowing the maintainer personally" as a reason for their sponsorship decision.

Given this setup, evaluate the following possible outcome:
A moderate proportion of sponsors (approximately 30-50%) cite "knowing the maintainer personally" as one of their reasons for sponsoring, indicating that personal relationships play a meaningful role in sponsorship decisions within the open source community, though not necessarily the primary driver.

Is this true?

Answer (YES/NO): NO